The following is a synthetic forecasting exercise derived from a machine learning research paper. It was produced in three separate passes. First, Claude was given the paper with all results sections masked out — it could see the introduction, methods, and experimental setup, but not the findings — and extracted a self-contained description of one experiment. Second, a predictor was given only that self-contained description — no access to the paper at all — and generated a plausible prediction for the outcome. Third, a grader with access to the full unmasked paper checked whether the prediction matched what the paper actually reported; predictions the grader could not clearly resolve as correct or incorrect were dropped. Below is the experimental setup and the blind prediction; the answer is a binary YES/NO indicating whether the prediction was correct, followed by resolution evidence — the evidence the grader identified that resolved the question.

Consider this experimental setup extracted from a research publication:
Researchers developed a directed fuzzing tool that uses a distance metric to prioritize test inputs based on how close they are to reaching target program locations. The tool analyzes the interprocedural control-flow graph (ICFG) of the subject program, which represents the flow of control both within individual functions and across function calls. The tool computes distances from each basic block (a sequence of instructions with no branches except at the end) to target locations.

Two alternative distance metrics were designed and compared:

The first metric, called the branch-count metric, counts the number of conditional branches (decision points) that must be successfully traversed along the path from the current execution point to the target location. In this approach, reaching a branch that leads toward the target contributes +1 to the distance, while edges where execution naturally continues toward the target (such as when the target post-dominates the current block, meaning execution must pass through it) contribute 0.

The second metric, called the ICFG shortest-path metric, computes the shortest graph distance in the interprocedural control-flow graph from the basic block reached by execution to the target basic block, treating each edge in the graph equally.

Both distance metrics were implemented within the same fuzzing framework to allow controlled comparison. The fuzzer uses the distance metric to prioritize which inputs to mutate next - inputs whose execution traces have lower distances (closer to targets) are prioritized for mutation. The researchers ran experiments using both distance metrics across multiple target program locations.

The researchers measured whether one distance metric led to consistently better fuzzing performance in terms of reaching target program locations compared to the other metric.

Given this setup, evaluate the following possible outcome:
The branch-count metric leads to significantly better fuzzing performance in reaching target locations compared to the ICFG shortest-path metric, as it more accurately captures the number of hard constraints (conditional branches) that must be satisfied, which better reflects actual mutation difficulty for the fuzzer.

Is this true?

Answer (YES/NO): NO